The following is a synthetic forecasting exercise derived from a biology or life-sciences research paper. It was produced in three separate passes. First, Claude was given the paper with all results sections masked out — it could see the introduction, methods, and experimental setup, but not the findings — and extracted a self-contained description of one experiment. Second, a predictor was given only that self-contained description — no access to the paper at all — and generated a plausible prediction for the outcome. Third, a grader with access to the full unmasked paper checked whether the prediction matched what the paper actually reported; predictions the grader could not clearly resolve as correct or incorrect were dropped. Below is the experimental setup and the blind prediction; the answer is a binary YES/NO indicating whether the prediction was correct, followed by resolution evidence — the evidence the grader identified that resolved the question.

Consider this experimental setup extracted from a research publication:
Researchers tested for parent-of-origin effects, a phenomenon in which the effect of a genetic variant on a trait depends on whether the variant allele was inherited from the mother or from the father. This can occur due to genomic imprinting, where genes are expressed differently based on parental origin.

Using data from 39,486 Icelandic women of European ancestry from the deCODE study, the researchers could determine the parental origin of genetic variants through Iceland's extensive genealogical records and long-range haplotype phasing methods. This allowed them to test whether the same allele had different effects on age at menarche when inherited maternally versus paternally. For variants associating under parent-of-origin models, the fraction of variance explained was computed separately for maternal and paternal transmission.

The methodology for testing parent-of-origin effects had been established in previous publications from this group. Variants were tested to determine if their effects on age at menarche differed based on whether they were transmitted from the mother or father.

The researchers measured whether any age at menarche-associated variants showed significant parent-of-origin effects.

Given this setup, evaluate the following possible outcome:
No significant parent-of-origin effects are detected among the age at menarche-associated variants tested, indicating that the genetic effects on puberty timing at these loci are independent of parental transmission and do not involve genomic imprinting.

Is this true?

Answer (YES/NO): NO